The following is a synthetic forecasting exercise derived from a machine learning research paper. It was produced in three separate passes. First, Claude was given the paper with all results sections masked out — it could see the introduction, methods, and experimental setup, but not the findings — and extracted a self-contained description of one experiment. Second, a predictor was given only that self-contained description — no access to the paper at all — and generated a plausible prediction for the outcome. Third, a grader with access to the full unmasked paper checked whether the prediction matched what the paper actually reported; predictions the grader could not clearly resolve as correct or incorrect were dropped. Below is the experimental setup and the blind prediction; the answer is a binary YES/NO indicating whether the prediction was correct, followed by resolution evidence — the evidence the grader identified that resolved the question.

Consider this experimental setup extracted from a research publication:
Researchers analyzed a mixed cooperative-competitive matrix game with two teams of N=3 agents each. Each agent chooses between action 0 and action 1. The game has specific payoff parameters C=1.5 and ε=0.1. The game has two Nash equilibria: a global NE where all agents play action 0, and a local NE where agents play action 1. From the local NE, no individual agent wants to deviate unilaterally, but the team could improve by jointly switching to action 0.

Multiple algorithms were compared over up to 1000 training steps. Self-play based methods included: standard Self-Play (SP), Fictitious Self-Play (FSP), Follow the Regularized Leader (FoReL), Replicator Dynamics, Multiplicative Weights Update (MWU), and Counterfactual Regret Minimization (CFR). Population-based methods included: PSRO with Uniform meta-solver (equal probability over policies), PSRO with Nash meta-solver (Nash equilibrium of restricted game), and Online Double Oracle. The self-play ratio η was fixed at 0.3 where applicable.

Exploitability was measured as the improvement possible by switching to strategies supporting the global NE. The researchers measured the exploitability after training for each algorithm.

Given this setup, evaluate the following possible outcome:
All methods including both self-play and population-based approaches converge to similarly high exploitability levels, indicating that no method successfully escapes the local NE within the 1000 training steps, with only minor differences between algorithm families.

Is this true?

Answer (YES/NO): NO